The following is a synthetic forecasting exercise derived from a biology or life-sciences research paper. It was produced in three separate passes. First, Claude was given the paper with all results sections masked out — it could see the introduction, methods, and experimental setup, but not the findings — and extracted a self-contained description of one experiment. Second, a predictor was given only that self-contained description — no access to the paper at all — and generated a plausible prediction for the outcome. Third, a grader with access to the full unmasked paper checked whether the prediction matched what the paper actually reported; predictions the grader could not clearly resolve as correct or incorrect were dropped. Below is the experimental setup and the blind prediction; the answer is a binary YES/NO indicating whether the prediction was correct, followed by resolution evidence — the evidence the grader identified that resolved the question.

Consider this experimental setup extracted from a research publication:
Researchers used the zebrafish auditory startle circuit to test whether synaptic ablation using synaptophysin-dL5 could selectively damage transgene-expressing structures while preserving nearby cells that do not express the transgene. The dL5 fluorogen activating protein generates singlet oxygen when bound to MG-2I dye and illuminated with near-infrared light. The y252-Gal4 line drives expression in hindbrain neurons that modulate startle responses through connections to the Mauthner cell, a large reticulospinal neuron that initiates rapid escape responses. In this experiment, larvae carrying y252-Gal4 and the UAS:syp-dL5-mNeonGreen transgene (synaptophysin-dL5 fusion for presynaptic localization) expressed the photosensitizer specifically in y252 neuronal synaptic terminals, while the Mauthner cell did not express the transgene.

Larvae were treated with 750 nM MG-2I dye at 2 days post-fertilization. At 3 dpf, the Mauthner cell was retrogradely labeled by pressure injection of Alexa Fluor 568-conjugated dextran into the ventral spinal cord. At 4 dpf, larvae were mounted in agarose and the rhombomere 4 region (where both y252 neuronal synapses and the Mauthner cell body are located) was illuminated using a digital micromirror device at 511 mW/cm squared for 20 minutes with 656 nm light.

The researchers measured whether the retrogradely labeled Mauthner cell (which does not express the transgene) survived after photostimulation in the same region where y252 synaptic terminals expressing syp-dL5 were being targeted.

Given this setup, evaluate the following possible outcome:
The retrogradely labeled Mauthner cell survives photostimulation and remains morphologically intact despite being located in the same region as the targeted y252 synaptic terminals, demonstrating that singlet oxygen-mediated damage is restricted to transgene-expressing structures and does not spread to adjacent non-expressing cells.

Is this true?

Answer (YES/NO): YES